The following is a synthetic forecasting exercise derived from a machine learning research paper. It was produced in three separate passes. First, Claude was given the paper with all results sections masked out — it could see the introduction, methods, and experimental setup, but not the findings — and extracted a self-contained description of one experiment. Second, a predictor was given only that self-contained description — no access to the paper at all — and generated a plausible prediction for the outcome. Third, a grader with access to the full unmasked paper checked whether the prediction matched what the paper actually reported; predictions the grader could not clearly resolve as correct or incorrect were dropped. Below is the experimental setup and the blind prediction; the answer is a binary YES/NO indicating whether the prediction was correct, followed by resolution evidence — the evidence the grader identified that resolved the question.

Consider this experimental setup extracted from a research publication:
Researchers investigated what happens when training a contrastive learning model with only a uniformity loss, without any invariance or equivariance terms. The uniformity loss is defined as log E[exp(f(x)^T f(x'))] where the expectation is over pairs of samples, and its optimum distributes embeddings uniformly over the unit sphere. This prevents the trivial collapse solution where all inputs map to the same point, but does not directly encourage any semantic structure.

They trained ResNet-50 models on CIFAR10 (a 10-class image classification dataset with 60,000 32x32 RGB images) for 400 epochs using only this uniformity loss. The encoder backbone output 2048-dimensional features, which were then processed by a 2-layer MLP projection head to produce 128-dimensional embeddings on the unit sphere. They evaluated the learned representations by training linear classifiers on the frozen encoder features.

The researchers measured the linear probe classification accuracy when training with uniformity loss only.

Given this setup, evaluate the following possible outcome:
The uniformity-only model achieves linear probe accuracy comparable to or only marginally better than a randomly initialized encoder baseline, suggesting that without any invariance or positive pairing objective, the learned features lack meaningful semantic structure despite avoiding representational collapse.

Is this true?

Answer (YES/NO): YES